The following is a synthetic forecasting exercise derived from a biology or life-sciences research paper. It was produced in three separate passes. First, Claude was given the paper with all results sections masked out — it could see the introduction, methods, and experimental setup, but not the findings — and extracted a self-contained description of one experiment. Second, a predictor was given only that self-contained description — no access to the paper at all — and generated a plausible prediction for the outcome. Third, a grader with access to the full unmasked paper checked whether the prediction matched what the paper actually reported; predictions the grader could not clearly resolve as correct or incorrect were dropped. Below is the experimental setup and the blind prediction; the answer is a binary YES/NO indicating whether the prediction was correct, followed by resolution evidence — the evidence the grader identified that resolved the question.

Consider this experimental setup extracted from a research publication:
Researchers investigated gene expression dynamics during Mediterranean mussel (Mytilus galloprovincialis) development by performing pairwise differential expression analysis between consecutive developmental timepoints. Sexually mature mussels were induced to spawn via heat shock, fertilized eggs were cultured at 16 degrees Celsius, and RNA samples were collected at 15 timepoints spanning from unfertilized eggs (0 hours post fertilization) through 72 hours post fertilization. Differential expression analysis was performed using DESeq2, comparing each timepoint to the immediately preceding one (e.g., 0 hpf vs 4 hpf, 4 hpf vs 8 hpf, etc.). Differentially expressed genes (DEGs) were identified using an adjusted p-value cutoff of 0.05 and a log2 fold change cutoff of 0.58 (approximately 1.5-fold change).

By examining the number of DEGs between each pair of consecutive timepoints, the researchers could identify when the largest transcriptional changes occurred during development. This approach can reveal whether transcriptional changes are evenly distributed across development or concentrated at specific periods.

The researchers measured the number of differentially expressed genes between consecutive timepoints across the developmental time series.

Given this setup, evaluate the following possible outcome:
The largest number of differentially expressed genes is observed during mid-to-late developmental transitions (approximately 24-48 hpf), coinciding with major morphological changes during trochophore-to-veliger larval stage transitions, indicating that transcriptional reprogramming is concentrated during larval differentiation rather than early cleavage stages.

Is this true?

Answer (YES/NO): NO